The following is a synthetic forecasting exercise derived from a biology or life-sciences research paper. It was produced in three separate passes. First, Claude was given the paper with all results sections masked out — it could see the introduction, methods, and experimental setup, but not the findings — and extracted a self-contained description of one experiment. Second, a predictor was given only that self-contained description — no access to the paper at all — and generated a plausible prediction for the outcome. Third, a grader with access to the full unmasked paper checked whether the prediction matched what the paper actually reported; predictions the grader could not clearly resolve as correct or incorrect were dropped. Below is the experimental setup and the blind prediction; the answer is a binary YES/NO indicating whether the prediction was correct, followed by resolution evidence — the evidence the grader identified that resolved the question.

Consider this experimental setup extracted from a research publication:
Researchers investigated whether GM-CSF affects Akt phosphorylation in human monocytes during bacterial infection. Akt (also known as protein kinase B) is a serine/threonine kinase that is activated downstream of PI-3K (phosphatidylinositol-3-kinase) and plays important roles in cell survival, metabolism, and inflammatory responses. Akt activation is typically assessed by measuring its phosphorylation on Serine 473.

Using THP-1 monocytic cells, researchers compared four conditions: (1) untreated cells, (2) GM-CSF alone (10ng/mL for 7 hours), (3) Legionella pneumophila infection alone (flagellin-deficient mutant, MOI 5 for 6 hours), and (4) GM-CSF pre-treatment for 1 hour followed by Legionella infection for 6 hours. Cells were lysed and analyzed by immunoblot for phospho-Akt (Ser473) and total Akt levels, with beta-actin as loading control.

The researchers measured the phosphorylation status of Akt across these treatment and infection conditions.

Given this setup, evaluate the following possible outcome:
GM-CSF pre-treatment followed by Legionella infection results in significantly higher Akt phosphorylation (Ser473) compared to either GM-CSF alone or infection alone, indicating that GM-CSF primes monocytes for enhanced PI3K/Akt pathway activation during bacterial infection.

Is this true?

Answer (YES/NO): NO